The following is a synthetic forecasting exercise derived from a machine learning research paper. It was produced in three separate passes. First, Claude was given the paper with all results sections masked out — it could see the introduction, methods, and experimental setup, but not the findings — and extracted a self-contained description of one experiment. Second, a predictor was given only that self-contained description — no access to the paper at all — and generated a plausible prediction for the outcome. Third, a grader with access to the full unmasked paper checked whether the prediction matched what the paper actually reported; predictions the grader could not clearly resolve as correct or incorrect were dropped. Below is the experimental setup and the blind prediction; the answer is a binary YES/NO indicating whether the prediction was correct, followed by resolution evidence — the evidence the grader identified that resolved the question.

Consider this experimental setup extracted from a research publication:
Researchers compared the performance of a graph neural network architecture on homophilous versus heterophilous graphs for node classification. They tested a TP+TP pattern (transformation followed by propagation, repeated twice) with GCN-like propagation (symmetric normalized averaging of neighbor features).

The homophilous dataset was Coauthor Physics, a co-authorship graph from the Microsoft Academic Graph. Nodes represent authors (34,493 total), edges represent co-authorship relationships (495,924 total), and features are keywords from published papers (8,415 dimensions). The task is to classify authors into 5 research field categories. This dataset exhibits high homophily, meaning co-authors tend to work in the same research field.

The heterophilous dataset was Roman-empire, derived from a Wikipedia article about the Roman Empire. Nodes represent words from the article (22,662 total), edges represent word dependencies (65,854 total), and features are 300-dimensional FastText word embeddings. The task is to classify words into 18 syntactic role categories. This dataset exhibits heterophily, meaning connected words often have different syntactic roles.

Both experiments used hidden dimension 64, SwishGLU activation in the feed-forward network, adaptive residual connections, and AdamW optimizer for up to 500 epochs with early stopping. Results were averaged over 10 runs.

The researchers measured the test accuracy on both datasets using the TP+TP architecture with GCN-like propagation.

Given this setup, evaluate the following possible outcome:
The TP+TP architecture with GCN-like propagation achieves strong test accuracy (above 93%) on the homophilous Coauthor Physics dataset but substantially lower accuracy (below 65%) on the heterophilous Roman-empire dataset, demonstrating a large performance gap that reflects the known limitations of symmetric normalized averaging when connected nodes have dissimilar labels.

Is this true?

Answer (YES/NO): NO